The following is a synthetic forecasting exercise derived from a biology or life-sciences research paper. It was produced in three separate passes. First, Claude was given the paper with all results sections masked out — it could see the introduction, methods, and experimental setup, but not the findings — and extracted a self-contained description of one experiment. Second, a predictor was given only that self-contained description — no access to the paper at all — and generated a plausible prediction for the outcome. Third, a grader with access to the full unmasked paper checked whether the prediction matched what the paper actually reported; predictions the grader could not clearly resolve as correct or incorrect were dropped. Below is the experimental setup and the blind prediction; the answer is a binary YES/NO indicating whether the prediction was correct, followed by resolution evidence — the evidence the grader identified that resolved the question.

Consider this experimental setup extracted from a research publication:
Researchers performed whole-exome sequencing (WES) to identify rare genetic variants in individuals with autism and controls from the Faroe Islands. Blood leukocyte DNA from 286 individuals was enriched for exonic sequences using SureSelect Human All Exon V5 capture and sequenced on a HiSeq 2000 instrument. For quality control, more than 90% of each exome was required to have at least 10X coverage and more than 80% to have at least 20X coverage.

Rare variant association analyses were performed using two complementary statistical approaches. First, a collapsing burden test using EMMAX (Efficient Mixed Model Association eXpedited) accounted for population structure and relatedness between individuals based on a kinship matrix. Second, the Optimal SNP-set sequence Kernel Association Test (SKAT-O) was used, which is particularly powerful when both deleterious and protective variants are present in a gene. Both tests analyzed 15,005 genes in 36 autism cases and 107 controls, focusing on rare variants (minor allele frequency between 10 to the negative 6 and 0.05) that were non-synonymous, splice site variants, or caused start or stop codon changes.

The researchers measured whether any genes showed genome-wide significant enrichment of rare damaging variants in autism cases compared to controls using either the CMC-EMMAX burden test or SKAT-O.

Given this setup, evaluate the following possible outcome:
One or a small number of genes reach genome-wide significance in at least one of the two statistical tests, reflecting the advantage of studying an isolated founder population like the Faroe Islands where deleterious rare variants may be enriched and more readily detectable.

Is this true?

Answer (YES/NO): NO